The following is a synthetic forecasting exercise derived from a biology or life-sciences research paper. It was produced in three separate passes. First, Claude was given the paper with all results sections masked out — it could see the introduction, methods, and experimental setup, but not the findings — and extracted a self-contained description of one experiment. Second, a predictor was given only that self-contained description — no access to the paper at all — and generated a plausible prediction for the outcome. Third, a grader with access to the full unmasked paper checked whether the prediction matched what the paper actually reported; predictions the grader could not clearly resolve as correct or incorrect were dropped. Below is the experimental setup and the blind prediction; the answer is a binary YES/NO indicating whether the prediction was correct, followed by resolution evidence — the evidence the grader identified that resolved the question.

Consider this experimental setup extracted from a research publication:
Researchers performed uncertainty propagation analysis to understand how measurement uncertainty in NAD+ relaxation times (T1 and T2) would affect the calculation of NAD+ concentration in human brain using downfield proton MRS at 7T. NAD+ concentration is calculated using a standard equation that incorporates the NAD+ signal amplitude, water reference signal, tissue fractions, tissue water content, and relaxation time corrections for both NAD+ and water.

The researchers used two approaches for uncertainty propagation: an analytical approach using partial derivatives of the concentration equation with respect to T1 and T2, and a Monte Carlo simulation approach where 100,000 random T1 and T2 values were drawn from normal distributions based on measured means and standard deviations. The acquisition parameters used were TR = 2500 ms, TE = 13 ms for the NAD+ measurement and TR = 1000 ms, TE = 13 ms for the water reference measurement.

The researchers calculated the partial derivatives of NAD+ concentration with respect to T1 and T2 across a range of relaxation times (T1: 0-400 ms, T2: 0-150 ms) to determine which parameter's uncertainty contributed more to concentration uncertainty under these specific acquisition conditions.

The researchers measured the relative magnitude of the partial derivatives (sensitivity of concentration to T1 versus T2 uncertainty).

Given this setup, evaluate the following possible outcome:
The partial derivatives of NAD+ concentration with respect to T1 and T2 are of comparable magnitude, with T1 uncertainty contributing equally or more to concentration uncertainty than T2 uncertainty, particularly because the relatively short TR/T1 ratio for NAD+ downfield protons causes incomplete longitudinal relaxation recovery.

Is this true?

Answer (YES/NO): NO